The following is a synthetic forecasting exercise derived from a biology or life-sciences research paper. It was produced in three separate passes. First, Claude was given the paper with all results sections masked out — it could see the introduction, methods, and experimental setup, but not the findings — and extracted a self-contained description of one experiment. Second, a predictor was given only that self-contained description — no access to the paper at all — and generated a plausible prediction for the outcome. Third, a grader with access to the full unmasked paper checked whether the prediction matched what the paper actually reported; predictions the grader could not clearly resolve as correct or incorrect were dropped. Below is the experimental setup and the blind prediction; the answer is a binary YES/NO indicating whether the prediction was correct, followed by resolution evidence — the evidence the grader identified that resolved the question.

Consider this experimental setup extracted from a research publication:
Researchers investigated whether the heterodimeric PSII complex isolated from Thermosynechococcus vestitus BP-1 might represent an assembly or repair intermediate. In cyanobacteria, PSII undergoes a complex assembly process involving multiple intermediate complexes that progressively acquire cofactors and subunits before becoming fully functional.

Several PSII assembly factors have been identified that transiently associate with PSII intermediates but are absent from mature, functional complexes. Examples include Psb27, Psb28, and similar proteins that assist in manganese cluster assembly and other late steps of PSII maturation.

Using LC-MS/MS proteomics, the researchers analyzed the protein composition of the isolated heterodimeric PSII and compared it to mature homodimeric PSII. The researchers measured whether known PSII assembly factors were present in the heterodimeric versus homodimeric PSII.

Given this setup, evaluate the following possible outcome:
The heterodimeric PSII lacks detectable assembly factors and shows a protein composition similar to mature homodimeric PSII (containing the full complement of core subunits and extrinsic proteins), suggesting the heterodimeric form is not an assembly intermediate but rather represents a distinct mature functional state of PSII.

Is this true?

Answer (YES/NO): NO